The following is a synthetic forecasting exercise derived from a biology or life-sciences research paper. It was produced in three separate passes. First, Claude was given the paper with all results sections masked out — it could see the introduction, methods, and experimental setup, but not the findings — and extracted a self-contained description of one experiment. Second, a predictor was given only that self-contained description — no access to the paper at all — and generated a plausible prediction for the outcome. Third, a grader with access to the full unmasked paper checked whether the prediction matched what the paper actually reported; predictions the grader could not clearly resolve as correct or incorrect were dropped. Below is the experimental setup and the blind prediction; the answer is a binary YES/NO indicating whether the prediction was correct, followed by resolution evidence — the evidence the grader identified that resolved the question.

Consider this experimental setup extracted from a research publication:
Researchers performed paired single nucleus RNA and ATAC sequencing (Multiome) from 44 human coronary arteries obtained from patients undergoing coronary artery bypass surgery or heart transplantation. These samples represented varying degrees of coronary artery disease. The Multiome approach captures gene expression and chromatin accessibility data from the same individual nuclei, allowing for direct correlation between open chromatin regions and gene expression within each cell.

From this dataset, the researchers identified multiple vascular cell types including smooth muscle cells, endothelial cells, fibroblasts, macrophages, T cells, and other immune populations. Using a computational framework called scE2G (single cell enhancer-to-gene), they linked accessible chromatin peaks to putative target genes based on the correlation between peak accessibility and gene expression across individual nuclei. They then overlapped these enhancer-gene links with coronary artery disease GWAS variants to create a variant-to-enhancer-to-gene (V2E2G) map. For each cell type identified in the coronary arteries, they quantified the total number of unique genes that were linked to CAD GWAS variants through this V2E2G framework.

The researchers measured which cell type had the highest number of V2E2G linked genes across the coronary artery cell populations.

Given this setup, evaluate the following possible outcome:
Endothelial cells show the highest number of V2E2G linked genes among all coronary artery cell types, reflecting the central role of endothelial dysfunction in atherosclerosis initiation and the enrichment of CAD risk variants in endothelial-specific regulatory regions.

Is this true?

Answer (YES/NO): NO